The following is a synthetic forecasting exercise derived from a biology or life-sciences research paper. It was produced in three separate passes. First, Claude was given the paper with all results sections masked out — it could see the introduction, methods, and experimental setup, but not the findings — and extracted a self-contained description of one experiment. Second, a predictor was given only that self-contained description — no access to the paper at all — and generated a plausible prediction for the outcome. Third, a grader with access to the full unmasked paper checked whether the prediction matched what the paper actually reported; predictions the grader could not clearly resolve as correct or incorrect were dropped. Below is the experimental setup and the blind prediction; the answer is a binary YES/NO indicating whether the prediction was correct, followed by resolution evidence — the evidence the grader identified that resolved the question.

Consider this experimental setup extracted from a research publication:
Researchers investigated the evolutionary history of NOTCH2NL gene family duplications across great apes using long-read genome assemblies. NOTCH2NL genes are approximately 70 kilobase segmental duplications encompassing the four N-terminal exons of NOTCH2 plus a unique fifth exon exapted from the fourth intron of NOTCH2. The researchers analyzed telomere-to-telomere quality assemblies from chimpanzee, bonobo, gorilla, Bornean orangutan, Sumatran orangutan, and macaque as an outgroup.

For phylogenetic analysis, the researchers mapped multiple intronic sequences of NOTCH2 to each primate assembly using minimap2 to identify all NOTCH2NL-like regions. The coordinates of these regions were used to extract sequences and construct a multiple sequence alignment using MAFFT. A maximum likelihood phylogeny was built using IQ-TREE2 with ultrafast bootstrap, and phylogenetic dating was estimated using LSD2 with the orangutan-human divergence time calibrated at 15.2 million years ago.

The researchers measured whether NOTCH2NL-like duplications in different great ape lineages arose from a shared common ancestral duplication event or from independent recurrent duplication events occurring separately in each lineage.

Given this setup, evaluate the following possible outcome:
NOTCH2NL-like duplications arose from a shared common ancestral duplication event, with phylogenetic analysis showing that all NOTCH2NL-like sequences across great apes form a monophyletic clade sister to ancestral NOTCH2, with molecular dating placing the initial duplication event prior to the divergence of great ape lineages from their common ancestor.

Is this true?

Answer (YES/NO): NO